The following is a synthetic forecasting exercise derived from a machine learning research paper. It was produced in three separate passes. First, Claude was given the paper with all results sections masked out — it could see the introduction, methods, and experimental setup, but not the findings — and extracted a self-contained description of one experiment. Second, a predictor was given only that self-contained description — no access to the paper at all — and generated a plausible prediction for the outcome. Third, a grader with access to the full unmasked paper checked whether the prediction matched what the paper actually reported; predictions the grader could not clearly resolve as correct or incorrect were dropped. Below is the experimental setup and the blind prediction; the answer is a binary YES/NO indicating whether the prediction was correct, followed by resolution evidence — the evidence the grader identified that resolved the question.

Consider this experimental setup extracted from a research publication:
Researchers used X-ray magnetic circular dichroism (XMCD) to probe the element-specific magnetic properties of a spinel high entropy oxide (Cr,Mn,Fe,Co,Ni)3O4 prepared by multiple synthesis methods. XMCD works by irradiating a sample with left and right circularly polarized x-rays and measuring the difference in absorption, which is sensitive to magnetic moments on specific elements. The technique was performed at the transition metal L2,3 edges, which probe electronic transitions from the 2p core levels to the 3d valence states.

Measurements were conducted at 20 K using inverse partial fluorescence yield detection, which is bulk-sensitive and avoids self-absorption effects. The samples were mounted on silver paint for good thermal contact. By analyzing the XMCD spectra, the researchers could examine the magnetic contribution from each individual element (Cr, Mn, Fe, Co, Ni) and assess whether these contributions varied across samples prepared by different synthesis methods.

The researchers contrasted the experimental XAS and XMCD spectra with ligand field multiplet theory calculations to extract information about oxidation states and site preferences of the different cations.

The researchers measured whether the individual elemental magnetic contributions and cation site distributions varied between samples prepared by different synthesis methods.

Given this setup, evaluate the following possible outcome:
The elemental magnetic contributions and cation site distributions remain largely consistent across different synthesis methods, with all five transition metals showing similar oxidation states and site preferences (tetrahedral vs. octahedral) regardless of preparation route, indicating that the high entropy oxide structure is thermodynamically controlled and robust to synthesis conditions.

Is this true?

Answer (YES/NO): NO